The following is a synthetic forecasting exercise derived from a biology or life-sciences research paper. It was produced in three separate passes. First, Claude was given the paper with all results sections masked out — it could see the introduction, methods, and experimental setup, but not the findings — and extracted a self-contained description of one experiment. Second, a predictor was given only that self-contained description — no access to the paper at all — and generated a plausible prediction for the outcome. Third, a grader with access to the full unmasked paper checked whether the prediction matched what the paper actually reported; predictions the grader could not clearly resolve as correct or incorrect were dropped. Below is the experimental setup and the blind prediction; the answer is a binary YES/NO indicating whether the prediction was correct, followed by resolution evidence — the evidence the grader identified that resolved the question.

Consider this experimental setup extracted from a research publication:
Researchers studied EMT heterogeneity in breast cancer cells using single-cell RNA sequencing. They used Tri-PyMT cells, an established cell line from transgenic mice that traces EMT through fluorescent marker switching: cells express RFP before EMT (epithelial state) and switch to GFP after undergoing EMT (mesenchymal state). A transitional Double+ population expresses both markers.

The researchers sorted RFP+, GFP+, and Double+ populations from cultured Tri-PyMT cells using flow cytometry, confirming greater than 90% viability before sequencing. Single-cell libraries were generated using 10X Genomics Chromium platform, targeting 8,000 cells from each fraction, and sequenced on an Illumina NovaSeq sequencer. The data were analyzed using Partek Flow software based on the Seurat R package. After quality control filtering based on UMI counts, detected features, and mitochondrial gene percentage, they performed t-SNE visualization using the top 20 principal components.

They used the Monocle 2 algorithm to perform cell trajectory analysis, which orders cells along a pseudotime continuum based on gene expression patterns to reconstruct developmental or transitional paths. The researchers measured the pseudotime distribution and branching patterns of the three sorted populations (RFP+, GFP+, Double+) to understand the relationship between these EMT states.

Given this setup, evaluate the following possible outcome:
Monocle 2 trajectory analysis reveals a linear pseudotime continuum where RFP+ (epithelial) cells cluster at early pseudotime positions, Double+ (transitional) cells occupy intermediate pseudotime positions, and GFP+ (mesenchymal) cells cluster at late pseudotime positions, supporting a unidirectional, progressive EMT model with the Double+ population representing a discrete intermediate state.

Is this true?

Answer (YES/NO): NO